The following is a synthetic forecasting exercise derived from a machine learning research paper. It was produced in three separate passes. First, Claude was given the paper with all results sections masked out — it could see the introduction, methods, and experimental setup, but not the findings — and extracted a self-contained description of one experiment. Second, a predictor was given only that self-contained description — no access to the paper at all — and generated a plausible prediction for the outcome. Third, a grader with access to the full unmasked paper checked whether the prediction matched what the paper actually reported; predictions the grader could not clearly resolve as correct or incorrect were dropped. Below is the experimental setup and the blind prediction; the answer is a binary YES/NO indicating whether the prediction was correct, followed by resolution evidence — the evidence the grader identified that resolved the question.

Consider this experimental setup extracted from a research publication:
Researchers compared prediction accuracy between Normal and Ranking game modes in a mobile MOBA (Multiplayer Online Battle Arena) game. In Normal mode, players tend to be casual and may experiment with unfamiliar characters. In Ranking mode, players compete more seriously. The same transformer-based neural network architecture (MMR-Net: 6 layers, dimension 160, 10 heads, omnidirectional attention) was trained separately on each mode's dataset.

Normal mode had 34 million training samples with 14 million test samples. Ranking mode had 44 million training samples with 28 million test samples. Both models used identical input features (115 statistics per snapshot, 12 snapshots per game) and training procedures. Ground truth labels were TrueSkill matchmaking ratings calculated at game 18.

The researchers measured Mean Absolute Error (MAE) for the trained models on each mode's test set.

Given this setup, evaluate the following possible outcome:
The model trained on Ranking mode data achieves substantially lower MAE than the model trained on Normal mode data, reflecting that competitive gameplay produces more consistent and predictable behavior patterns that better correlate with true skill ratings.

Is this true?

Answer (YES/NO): NO